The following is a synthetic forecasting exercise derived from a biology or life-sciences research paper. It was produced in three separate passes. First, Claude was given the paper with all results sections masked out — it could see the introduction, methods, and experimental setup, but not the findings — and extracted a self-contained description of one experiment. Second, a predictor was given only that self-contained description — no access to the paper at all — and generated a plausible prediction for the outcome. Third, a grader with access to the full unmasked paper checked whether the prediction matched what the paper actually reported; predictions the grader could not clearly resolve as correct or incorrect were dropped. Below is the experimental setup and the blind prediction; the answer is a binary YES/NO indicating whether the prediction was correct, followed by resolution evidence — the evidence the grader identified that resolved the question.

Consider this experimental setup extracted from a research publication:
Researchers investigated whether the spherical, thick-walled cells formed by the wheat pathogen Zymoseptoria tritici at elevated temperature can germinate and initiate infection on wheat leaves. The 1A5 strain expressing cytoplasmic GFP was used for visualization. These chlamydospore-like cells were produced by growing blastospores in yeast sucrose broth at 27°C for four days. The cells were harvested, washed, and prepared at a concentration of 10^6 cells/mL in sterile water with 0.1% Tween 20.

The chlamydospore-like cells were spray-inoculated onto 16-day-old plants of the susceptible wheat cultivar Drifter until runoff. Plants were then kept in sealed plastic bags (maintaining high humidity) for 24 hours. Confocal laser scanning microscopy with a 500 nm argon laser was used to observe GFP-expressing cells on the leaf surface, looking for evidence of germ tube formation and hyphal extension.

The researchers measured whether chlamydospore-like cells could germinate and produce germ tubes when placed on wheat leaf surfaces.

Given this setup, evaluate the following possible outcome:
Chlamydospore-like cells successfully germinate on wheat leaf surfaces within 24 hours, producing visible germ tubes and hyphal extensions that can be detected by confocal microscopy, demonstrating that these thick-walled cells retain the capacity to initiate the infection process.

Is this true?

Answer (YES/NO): YES